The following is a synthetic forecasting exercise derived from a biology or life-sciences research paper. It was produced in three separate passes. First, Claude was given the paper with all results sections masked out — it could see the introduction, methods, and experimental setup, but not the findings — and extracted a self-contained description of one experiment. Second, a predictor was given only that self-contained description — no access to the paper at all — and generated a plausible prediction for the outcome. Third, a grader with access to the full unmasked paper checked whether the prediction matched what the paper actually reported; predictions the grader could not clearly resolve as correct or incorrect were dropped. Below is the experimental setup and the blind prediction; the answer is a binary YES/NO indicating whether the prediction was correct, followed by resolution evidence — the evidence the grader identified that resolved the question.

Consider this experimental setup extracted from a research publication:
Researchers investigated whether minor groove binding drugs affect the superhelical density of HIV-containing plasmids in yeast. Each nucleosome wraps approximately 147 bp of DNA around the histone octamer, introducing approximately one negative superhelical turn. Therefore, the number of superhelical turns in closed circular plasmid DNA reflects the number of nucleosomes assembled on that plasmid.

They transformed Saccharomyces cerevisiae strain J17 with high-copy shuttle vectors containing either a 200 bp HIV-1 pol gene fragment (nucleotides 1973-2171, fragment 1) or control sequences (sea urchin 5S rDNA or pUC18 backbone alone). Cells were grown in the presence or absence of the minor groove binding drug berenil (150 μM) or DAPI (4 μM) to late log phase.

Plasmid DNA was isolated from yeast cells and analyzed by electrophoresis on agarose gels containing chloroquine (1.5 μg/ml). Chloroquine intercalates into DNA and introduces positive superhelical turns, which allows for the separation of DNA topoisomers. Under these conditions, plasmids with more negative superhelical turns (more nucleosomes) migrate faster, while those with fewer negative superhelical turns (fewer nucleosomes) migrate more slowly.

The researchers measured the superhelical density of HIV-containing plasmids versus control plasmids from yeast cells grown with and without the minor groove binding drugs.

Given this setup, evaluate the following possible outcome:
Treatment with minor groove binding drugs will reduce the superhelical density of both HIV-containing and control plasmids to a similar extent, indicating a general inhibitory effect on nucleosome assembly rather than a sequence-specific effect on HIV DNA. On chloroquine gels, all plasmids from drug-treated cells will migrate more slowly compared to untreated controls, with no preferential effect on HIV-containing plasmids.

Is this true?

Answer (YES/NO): NO